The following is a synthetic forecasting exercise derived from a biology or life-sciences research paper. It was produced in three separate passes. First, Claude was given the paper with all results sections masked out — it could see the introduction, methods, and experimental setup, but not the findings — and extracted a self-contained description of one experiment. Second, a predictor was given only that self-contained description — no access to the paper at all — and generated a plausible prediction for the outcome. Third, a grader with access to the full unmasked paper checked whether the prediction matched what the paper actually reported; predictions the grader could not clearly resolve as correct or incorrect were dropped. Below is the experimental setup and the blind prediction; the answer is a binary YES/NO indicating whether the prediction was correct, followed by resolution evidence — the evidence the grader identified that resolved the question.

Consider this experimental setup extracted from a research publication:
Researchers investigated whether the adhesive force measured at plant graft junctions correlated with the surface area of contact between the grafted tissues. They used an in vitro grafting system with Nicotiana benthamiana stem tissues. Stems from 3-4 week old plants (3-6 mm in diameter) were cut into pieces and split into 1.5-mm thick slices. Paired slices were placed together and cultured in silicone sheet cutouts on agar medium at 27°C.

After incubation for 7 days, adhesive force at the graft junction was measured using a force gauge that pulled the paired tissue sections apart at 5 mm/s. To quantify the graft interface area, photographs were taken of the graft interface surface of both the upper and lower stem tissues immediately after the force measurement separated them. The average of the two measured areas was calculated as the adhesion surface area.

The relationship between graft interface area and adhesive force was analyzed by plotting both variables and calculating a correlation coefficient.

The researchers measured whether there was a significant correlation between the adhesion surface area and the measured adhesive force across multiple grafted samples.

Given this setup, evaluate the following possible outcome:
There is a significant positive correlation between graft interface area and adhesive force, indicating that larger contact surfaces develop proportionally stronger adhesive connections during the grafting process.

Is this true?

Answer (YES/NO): NO